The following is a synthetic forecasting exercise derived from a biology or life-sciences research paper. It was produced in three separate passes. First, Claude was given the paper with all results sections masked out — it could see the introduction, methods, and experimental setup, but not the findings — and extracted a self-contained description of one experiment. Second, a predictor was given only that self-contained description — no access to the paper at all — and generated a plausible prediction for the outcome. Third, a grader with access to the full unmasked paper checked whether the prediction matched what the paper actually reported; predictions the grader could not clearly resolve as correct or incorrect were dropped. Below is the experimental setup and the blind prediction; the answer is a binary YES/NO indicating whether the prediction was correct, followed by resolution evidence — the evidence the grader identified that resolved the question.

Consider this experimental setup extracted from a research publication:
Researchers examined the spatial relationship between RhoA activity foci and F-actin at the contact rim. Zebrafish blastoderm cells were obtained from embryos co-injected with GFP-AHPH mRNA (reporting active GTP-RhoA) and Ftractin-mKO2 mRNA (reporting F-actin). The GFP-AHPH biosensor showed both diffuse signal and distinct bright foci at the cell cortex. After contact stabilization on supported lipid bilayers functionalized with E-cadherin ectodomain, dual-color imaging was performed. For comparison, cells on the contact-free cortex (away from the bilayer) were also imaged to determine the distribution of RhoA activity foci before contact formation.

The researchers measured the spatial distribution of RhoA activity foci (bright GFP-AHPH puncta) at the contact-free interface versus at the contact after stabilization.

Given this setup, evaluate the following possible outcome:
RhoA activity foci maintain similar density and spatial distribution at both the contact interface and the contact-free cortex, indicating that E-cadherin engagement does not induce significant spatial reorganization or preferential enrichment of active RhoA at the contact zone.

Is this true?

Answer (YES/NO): NO